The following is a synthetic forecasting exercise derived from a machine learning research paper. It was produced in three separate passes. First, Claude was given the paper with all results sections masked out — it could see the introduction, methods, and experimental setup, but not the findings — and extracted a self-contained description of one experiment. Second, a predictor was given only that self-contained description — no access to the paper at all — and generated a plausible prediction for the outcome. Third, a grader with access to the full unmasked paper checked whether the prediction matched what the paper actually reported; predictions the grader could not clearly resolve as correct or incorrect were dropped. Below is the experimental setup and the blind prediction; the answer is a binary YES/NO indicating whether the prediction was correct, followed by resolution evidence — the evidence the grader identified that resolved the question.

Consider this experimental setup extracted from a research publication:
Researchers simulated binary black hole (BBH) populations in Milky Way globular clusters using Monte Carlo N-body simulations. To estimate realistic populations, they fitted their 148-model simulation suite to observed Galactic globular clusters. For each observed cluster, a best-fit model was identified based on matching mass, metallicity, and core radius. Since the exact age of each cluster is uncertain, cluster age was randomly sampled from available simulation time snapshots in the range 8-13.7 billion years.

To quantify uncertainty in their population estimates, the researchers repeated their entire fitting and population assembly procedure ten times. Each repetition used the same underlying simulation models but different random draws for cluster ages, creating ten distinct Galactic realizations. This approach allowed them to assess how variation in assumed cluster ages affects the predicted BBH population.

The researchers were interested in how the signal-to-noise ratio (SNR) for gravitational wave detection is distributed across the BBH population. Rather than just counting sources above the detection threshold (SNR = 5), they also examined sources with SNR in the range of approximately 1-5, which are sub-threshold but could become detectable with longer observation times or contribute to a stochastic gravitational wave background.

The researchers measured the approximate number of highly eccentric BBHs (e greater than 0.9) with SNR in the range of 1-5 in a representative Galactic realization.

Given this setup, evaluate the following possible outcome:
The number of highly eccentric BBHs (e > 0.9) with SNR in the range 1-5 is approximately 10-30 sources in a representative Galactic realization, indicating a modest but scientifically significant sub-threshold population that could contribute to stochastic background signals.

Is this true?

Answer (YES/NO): YES